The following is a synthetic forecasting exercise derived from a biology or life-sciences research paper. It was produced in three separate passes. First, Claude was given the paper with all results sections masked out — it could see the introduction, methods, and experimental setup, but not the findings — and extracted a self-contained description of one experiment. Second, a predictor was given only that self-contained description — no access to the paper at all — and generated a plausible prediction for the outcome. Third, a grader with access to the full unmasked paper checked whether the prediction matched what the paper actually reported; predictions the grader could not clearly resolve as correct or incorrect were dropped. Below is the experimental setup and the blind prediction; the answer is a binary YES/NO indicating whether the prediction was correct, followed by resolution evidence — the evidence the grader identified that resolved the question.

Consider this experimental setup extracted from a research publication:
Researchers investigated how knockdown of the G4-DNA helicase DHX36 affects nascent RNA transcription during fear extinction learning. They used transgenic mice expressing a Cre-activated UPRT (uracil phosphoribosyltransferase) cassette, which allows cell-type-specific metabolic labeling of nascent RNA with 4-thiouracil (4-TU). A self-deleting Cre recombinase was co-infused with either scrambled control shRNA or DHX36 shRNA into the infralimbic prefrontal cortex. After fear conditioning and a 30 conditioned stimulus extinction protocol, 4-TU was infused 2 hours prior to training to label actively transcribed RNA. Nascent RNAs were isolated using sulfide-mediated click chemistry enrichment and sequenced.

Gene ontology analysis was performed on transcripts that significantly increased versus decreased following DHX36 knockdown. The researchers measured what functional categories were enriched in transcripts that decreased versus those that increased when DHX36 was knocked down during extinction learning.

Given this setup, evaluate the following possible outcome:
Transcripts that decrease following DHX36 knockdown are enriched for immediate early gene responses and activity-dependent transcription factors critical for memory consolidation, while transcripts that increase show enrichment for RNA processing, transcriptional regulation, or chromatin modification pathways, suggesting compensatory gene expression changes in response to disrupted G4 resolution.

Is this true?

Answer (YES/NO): NO